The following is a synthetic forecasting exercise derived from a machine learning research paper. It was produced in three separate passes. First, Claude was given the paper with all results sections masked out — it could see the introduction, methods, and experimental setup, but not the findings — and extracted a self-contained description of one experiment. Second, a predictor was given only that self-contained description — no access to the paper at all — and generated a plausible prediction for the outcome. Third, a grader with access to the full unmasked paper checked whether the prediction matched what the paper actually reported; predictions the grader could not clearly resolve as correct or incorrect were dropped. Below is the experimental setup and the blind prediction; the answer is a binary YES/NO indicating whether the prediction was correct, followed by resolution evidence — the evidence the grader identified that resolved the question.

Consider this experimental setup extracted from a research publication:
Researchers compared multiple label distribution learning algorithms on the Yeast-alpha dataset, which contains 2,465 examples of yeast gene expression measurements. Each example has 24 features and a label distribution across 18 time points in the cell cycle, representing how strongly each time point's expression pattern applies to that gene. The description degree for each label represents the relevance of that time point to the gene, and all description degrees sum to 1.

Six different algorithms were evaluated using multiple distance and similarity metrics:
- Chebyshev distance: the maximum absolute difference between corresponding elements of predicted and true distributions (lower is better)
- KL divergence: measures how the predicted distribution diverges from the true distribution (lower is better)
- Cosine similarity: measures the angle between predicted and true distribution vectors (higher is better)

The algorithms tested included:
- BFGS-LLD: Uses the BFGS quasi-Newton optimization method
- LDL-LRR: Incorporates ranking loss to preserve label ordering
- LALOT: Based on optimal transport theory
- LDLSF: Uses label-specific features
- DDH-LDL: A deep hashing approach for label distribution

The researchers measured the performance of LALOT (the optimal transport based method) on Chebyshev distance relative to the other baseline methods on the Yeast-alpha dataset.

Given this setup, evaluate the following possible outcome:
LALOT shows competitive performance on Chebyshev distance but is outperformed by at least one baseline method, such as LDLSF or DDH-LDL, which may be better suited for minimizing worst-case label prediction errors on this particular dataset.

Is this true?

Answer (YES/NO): NO